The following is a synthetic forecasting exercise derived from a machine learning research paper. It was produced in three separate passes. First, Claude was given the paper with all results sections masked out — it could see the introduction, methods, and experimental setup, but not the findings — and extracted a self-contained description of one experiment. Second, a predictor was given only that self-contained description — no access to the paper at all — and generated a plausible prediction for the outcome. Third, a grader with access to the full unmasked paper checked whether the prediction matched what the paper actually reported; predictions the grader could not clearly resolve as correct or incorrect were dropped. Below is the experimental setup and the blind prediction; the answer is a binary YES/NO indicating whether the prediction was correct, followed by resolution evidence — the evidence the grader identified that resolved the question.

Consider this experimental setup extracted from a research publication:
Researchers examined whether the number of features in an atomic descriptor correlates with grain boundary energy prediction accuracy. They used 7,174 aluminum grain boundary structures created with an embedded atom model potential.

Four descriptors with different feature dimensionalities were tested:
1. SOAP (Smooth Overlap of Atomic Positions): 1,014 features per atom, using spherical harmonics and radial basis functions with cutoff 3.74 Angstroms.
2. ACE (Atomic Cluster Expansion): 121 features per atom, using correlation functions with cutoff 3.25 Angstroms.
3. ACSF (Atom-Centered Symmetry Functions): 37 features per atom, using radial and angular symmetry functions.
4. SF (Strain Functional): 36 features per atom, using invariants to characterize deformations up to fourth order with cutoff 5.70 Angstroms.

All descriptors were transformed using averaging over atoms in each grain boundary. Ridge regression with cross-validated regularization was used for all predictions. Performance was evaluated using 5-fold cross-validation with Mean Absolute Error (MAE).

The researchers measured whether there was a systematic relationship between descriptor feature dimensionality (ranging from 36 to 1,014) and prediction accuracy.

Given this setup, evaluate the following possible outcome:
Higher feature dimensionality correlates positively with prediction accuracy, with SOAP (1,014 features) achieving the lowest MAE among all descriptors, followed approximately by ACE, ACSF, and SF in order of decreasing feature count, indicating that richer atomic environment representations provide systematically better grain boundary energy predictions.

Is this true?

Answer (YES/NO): NO